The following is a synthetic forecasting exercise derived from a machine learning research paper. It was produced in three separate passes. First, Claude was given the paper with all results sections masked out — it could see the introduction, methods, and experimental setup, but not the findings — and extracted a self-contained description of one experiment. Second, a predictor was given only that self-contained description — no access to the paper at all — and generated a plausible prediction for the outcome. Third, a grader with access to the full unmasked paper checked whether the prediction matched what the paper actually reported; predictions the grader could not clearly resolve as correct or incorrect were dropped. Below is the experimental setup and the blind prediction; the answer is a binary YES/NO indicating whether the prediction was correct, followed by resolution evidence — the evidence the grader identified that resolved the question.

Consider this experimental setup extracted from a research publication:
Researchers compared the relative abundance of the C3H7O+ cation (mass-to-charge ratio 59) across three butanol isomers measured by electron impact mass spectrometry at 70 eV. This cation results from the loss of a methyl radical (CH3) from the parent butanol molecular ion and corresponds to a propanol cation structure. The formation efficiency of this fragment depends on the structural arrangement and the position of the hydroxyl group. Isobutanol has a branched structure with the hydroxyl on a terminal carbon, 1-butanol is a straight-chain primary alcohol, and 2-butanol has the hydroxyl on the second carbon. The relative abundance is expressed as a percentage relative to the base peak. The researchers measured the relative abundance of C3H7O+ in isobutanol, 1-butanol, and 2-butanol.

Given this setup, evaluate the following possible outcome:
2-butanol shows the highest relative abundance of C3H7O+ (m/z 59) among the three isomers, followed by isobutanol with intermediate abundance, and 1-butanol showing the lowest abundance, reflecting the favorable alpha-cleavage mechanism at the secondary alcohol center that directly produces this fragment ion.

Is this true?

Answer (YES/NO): YES